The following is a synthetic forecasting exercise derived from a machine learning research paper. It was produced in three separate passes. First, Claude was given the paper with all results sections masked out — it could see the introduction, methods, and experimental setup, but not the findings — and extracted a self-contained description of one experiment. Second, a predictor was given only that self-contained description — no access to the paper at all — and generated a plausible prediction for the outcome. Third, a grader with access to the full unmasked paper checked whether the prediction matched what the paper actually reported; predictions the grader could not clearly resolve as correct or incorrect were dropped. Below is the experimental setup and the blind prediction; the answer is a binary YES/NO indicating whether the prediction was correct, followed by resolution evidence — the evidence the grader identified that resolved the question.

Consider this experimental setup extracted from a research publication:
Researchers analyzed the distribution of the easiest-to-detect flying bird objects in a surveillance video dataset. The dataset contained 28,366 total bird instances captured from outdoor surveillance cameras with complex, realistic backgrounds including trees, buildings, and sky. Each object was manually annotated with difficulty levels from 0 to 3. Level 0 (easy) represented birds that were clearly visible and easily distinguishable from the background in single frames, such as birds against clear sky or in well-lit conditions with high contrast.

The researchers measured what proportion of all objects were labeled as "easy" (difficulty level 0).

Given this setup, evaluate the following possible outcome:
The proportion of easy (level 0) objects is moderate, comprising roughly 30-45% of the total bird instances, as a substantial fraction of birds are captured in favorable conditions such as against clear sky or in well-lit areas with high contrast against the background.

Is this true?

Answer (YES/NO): NO